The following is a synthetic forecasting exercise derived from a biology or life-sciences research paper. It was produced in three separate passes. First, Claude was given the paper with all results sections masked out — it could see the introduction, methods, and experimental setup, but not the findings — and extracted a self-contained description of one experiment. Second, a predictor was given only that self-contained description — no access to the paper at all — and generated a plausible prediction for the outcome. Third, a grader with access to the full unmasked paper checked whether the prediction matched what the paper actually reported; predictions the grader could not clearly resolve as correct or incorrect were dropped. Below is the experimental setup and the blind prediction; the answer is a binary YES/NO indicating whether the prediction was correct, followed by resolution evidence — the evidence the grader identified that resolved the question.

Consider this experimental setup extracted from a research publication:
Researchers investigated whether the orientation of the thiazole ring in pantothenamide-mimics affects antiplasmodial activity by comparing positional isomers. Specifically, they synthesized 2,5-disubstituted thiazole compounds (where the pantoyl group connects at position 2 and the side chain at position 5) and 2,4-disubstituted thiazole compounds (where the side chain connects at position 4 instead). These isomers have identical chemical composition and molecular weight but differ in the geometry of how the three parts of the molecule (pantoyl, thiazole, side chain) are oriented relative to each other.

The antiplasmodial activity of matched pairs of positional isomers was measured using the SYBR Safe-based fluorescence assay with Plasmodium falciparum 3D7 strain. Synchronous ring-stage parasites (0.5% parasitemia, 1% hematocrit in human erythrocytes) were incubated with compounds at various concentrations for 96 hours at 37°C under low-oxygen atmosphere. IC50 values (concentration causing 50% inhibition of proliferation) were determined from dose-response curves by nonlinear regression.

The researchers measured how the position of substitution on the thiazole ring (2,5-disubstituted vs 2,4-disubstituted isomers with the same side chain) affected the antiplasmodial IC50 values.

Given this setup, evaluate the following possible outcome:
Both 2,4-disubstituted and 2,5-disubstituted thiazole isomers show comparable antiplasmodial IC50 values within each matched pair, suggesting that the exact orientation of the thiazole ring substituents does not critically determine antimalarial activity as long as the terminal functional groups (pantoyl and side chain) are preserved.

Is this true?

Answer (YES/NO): NO